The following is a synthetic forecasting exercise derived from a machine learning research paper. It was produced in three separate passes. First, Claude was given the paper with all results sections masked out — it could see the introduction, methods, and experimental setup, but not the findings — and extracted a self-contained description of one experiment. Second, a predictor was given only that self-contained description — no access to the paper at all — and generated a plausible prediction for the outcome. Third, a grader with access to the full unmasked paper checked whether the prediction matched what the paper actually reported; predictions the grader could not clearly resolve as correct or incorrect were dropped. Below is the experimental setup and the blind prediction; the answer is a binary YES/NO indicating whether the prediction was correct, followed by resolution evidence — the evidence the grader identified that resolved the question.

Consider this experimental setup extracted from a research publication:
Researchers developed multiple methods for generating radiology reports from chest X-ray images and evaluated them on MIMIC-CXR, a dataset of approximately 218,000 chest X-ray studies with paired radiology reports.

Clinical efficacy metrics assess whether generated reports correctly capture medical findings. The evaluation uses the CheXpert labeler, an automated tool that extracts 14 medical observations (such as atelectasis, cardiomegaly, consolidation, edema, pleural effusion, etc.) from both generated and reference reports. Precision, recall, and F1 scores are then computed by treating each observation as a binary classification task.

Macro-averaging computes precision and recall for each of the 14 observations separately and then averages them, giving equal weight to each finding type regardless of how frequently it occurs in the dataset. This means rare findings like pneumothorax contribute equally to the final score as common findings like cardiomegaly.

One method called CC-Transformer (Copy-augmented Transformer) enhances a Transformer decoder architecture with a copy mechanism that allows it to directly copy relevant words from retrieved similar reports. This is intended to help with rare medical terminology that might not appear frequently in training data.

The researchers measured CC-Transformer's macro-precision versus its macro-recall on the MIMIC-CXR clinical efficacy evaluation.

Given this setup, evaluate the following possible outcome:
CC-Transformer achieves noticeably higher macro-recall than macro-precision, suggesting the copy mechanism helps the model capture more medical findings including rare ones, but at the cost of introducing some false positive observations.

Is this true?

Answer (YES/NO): NO